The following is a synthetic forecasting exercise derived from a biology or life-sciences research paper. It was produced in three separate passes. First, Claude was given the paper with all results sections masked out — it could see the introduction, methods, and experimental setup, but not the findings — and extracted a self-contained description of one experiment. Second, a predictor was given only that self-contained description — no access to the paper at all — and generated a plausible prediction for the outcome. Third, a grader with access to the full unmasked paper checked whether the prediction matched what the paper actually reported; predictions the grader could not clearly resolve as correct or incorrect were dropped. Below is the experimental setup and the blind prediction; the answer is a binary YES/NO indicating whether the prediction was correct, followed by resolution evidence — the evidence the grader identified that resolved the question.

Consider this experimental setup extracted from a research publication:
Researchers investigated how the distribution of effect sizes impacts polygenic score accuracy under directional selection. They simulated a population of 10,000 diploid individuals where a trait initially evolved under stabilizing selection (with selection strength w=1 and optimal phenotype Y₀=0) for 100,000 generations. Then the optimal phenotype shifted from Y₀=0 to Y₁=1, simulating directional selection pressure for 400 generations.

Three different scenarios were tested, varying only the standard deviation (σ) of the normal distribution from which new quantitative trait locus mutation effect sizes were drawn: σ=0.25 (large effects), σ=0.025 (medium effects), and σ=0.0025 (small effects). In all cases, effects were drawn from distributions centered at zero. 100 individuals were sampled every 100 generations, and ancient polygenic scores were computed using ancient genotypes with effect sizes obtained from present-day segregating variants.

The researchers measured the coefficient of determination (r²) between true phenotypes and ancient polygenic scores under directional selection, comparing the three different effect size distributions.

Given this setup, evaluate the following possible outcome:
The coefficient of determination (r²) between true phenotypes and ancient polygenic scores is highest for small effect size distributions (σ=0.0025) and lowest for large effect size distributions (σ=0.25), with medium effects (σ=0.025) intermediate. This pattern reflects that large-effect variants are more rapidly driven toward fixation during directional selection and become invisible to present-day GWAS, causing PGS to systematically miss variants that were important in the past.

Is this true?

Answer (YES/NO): YES